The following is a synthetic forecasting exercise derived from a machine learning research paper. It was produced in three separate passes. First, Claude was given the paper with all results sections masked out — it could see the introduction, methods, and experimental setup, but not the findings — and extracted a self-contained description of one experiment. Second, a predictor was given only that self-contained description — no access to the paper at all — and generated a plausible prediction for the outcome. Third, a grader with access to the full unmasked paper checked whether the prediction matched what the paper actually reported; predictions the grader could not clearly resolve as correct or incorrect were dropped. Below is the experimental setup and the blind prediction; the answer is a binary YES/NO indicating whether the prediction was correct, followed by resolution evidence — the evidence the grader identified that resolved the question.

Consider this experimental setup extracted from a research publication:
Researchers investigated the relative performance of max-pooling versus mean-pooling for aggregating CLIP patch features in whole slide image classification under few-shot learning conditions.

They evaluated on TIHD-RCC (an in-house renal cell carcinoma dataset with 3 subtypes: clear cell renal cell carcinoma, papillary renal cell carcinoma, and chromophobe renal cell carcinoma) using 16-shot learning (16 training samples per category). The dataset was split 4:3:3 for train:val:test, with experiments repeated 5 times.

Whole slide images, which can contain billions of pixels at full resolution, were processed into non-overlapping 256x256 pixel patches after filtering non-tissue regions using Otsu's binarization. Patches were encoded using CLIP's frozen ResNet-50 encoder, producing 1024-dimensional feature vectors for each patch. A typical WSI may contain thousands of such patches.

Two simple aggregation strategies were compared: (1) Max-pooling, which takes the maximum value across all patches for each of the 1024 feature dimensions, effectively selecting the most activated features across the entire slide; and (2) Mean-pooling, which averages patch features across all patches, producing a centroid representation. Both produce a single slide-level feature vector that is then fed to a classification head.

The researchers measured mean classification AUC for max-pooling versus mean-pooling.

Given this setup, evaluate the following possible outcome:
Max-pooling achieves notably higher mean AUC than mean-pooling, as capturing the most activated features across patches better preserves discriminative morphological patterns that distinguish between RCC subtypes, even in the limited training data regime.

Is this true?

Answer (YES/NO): NO